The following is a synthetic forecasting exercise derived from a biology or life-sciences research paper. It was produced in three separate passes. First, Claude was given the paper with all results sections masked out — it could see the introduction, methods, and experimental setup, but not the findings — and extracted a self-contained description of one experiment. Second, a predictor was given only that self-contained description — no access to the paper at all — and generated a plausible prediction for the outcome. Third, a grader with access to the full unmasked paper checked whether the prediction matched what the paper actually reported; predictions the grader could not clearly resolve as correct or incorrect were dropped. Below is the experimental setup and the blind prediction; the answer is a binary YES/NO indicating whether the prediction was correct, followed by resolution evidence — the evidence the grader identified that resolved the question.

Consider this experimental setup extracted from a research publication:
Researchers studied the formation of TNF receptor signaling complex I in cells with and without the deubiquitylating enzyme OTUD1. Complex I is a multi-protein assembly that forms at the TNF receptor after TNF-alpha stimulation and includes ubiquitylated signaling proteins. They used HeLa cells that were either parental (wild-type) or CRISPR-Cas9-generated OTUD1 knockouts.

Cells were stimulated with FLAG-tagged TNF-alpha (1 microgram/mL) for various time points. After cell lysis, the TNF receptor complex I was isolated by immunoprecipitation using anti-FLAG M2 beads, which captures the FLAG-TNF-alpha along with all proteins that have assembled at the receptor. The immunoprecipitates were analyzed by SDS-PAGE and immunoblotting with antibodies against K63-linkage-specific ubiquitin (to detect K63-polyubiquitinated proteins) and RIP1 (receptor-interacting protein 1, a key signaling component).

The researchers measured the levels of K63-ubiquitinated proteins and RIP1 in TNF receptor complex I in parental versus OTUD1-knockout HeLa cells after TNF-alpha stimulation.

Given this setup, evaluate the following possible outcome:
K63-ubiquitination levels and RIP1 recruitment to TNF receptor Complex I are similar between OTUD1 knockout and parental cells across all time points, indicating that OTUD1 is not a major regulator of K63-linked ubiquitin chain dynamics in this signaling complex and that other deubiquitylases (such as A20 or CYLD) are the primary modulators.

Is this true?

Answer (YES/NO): NO